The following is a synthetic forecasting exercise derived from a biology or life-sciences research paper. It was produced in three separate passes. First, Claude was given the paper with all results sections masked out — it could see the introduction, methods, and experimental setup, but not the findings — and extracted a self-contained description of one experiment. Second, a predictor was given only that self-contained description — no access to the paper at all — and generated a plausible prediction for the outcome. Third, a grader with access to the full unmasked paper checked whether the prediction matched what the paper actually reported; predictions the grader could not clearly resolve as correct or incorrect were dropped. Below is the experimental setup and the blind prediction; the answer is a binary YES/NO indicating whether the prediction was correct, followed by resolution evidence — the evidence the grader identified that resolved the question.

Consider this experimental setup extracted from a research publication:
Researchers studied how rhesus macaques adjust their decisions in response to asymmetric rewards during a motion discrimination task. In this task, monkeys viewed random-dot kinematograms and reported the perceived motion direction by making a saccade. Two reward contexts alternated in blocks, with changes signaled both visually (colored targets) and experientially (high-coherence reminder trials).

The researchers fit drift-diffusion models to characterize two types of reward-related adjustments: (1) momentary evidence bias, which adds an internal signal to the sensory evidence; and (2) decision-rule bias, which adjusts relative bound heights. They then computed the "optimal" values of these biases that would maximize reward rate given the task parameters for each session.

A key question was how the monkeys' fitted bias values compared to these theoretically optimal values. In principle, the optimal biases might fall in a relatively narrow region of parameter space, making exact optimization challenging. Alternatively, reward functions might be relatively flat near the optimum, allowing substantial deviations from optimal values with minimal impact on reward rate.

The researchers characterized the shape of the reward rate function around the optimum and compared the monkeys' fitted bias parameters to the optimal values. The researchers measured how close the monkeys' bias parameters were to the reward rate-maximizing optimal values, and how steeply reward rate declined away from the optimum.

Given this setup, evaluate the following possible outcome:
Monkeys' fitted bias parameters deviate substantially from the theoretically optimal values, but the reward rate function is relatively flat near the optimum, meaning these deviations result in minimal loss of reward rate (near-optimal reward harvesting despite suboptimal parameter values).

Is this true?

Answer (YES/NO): YES